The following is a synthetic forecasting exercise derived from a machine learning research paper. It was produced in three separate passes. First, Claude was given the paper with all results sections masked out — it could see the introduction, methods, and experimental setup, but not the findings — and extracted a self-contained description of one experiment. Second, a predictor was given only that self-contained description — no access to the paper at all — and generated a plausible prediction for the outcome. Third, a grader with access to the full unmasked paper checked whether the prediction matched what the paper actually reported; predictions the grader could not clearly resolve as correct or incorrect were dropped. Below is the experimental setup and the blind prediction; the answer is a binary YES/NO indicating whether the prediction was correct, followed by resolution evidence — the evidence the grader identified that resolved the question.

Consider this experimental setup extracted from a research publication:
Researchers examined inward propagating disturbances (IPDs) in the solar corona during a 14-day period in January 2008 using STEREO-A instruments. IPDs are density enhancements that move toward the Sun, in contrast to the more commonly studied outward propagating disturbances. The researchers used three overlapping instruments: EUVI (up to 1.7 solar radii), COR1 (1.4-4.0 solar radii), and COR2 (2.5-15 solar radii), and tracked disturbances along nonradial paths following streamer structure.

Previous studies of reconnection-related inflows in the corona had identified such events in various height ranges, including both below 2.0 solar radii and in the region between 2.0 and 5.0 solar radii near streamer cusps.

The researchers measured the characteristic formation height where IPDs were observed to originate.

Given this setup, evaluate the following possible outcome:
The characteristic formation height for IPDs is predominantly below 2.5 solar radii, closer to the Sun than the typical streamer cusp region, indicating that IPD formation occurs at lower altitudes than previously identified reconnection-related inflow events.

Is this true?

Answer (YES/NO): NO